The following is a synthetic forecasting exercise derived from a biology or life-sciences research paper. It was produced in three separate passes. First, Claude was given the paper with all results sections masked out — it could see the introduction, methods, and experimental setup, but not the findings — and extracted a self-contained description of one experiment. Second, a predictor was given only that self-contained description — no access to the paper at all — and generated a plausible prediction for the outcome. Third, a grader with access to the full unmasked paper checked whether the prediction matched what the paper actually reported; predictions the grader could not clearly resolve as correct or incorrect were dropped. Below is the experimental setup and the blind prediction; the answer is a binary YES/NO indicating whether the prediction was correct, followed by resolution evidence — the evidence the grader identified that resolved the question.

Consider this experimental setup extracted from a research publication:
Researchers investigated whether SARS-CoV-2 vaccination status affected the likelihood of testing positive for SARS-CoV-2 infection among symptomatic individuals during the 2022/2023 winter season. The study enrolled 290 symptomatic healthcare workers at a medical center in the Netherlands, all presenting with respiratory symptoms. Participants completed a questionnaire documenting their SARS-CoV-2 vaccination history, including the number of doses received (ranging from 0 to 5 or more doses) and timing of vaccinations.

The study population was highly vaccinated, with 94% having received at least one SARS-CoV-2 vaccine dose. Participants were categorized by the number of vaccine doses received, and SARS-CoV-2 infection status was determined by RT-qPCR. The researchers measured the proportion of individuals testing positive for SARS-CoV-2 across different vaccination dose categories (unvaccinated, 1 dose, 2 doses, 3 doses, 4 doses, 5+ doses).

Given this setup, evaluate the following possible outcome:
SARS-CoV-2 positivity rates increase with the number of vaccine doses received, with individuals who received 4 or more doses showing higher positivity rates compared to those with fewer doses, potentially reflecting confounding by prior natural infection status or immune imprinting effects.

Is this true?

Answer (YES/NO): NO